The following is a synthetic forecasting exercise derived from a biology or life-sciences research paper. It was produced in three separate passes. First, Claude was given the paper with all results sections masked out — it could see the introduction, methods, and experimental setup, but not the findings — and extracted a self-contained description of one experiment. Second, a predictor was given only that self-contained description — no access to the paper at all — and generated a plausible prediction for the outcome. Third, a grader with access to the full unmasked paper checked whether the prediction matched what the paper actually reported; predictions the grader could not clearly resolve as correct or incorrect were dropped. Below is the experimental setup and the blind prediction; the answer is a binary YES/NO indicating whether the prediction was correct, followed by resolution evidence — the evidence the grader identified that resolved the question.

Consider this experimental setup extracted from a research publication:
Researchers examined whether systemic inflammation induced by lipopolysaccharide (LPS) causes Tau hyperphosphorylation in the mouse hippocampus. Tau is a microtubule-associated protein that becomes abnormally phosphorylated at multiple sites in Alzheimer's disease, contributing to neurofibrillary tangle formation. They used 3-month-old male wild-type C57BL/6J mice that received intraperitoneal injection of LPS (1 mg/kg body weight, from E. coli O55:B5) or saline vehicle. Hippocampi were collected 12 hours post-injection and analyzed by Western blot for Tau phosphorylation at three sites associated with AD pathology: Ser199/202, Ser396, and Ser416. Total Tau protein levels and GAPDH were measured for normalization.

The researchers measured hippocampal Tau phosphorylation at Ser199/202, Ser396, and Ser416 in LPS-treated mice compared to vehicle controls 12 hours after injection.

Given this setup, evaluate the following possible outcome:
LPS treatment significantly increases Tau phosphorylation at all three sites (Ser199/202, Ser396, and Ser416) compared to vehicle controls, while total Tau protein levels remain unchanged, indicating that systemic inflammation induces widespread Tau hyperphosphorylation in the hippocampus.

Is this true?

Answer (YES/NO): NO